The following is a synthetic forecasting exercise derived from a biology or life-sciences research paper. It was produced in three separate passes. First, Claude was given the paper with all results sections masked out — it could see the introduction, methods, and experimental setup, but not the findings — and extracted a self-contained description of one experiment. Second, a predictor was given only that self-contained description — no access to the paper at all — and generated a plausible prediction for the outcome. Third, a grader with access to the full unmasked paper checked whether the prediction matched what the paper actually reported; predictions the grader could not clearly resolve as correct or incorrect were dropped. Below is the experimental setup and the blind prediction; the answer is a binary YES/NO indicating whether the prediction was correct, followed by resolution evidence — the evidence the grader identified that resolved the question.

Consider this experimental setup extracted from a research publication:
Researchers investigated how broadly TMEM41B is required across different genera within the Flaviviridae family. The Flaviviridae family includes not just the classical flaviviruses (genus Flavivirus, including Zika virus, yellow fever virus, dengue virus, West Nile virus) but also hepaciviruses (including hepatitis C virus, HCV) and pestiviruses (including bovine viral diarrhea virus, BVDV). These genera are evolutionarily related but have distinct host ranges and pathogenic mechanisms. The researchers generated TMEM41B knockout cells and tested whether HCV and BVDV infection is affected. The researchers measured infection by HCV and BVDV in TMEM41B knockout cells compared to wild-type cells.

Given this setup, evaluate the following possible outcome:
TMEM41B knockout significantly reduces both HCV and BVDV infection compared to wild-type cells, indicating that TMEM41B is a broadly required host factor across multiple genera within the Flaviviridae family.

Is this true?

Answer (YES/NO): YES